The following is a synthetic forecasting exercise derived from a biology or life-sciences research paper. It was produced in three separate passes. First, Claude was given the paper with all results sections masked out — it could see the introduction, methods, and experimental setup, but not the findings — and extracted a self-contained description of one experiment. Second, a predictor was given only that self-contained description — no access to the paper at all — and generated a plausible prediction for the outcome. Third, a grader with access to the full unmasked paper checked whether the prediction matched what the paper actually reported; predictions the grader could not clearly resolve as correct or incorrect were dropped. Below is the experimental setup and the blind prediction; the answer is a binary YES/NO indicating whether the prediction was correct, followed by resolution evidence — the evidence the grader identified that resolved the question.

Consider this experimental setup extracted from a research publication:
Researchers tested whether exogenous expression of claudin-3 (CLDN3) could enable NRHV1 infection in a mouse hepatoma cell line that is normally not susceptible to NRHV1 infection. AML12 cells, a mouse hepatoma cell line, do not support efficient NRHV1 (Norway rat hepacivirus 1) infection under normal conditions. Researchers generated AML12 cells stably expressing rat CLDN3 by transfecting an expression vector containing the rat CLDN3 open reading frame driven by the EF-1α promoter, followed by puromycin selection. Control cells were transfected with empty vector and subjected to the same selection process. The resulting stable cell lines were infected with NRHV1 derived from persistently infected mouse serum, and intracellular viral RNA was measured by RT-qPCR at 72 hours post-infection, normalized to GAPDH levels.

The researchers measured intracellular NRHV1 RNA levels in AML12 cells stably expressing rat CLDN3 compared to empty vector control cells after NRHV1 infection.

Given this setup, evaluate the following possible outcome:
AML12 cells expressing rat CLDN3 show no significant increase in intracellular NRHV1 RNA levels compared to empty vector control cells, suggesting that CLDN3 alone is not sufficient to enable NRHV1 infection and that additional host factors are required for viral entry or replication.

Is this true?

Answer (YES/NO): NO